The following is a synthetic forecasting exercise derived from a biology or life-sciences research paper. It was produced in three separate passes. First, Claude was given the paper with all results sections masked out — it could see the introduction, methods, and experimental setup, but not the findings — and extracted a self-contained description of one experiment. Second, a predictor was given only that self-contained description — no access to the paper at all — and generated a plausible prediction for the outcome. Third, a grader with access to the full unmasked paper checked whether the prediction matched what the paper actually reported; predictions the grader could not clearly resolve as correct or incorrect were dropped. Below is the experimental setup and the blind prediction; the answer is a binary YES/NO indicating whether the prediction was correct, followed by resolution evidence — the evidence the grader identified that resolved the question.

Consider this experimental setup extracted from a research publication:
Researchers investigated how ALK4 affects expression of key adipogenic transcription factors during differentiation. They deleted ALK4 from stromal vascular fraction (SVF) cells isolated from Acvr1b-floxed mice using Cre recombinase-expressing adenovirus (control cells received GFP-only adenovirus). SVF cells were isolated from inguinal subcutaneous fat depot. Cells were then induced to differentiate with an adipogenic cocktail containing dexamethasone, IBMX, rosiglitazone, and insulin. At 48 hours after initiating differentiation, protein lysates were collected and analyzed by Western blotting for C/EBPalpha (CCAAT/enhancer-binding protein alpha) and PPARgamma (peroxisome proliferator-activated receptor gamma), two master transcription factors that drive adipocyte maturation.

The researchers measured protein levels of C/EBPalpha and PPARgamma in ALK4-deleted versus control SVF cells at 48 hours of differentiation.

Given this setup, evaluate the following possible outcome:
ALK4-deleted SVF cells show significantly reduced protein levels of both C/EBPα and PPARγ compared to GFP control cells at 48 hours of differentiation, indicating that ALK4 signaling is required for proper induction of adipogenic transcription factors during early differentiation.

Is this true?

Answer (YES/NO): NO